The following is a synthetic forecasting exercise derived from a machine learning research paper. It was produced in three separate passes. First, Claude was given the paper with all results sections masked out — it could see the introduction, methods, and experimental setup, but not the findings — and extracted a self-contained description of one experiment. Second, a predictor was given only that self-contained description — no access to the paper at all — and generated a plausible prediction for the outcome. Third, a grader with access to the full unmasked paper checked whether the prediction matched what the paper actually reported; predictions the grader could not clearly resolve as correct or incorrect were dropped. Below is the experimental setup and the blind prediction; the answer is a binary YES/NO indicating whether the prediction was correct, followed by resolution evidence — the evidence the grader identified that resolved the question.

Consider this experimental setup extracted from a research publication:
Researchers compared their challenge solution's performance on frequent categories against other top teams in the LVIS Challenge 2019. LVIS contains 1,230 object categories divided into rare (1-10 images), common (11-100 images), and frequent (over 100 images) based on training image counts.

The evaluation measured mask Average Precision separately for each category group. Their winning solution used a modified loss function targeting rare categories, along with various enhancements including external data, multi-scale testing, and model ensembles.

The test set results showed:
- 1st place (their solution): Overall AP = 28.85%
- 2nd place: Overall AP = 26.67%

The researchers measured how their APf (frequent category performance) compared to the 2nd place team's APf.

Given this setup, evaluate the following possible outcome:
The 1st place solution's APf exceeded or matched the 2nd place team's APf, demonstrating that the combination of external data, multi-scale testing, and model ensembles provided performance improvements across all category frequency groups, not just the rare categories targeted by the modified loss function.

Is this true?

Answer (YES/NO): NO